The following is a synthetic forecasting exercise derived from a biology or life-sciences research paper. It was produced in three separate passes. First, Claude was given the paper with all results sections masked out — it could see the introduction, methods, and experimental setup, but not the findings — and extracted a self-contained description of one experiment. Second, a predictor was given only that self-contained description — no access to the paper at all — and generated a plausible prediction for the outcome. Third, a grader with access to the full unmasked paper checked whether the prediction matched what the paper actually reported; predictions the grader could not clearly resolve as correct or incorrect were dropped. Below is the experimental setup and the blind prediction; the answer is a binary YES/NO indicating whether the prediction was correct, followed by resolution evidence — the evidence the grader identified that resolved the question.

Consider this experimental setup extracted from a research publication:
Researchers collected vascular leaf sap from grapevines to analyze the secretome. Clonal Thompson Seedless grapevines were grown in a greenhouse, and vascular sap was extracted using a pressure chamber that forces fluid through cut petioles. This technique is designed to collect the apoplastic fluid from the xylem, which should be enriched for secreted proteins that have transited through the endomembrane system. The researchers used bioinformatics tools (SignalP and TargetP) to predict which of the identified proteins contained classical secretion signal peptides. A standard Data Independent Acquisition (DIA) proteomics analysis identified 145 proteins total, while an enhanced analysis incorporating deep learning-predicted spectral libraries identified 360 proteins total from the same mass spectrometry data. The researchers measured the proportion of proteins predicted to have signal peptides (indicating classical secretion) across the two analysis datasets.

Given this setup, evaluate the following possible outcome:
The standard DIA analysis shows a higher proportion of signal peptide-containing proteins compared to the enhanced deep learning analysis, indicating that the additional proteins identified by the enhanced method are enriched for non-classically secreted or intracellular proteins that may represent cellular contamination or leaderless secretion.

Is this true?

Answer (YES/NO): YES